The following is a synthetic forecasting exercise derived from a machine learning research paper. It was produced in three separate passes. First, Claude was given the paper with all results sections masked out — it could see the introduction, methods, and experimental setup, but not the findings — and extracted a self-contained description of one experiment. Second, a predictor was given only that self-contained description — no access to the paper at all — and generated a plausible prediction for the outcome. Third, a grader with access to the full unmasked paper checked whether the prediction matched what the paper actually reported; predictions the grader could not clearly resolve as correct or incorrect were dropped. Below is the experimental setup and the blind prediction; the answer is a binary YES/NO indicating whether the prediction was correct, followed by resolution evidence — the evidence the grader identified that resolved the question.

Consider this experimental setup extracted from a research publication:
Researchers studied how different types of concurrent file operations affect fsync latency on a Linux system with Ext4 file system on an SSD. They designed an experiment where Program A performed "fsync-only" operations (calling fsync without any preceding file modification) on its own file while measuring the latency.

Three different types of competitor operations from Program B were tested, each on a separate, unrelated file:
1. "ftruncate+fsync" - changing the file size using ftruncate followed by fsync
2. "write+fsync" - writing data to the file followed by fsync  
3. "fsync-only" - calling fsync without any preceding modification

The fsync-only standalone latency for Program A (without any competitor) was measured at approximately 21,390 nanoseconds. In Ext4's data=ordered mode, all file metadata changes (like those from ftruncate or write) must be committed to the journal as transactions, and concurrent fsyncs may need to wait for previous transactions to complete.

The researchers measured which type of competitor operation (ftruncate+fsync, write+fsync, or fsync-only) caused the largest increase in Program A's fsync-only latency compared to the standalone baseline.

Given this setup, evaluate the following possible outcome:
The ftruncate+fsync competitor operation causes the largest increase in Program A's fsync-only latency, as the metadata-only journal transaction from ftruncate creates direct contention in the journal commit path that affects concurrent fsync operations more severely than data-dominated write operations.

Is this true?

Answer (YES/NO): NO